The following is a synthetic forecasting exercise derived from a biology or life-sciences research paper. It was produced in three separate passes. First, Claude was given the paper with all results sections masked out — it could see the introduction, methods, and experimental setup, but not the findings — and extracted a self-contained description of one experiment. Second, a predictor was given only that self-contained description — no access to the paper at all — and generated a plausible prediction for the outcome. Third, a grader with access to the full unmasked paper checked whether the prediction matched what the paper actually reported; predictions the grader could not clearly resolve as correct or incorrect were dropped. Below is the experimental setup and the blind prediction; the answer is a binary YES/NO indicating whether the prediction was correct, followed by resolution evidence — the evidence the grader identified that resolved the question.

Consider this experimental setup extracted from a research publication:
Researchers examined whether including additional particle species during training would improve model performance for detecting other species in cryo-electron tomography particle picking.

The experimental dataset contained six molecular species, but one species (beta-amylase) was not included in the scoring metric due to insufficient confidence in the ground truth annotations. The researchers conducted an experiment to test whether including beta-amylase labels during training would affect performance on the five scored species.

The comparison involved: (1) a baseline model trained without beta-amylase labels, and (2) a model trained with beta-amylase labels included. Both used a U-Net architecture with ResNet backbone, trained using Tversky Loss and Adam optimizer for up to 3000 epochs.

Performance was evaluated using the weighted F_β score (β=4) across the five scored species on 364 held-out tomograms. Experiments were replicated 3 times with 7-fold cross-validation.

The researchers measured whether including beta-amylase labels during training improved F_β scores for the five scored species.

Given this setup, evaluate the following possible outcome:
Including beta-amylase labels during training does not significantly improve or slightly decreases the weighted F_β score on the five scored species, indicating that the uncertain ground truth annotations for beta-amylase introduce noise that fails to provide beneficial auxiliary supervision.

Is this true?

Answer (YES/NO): NO